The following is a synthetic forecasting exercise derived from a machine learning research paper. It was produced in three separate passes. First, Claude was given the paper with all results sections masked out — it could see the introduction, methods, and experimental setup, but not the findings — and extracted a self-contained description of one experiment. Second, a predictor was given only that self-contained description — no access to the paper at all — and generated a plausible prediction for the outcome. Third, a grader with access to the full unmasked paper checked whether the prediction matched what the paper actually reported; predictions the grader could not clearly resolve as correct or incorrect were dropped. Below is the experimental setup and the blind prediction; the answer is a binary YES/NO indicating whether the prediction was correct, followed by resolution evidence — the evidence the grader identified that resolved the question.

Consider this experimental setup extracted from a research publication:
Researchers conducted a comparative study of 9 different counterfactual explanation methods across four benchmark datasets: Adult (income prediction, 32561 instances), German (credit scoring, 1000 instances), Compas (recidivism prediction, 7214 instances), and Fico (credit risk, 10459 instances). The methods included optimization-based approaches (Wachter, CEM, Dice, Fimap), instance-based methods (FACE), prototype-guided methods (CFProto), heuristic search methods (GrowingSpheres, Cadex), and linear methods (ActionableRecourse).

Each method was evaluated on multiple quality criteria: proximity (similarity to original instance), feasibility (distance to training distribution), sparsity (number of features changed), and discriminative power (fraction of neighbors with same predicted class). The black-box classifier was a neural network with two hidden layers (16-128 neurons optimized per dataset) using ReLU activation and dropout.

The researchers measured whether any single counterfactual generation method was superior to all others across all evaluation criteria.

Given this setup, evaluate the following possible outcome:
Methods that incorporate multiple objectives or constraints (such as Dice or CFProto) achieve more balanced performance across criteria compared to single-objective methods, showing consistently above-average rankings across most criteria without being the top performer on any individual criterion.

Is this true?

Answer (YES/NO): NO